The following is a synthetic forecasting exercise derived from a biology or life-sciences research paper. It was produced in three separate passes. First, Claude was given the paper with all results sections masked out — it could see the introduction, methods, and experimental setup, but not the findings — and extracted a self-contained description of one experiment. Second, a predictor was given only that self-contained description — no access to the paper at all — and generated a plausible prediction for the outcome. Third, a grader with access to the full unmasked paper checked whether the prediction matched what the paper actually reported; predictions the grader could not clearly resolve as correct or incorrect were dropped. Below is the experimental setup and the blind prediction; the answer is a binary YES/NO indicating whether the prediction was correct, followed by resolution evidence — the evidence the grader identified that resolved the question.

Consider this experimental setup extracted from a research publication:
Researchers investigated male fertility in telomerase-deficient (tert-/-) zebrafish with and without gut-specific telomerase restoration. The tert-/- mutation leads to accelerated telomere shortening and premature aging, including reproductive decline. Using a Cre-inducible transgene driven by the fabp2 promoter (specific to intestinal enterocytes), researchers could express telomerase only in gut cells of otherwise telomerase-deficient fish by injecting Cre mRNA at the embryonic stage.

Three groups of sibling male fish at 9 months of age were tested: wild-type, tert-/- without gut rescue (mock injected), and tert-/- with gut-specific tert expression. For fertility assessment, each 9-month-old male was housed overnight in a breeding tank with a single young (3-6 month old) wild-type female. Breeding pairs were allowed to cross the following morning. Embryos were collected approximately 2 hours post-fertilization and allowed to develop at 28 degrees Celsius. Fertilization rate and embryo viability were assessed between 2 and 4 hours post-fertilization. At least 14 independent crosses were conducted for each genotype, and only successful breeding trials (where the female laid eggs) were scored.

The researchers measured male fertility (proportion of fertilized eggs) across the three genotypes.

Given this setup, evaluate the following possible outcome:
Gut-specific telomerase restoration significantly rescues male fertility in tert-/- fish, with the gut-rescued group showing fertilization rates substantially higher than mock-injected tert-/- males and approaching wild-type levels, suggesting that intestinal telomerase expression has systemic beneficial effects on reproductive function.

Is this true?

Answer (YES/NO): YES